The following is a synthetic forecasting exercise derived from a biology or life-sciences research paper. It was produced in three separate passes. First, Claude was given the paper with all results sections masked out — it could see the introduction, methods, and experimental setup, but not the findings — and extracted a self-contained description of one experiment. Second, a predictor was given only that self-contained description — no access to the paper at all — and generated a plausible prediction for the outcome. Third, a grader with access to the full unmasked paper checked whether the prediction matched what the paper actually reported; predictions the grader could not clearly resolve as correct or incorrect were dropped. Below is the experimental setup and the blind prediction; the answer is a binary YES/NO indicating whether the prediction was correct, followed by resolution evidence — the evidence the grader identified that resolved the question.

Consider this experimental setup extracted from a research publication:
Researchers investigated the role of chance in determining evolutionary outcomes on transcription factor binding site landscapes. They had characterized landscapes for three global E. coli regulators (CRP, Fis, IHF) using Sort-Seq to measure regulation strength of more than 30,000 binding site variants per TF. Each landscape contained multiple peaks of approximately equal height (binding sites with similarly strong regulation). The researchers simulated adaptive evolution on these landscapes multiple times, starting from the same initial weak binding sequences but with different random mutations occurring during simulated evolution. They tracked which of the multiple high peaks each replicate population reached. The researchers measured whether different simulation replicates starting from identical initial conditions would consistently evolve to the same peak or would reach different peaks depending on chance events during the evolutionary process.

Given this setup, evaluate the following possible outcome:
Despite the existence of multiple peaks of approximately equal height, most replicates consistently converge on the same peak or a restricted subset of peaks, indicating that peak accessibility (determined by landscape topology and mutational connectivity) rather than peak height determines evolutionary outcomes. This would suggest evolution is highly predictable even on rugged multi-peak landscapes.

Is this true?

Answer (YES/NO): NO